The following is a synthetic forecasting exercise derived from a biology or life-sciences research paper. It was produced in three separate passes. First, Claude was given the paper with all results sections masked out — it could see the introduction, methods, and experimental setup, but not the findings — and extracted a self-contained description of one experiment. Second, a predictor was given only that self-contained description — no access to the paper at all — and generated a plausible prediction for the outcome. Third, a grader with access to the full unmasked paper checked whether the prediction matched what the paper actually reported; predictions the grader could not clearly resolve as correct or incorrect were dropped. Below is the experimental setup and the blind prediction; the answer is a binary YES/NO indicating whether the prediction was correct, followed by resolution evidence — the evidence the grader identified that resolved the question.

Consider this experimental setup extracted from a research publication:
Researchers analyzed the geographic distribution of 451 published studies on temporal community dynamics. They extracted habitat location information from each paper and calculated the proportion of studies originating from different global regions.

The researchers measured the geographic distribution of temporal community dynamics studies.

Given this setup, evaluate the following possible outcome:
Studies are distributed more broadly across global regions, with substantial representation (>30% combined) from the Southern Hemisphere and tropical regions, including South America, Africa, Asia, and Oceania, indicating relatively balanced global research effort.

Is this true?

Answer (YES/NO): NO